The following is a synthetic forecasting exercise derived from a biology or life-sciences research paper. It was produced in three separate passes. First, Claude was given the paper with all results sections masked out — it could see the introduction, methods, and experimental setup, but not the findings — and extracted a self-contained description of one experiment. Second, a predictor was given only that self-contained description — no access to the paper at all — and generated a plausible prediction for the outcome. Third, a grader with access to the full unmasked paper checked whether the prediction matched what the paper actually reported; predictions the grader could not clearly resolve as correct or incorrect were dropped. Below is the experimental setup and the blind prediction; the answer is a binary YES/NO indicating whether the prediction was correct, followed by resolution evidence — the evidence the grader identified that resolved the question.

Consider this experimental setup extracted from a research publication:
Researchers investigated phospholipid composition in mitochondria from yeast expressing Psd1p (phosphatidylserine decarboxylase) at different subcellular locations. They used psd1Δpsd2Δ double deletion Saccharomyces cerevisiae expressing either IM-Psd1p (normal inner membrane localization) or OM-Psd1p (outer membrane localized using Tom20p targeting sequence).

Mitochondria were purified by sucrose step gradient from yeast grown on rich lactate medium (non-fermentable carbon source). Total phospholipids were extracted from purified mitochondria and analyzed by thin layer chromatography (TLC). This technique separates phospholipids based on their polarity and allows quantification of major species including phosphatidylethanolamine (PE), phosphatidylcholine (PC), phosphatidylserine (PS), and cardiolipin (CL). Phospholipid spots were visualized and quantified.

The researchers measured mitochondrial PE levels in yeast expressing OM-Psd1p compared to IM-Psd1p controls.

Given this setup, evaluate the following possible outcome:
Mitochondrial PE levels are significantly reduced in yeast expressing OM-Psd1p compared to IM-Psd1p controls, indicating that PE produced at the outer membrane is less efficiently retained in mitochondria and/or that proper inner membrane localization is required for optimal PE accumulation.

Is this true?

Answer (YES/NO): NO